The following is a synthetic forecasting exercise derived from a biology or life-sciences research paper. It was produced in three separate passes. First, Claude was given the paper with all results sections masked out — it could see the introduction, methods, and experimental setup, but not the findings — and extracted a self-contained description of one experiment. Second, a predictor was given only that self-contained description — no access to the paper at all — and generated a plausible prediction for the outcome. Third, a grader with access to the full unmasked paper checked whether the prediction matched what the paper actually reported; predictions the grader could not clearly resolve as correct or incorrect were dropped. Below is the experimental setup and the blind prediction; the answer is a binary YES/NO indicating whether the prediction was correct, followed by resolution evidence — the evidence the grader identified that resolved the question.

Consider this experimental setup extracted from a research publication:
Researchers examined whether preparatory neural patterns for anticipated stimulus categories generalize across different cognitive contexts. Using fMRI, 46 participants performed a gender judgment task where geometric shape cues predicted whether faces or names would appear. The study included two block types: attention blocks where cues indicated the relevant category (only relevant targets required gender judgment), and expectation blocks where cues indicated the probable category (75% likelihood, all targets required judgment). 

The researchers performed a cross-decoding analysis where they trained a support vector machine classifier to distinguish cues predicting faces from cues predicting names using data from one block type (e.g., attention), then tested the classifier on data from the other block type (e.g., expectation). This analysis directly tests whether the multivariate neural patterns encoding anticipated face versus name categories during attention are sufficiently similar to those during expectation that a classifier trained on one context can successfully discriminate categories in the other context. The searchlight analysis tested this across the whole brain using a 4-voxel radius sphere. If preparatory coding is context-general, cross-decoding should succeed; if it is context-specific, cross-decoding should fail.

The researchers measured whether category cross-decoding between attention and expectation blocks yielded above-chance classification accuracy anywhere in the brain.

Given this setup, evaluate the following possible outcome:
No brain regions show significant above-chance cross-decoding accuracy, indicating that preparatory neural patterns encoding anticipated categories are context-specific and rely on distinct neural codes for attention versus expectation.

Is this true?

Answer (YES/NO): NO